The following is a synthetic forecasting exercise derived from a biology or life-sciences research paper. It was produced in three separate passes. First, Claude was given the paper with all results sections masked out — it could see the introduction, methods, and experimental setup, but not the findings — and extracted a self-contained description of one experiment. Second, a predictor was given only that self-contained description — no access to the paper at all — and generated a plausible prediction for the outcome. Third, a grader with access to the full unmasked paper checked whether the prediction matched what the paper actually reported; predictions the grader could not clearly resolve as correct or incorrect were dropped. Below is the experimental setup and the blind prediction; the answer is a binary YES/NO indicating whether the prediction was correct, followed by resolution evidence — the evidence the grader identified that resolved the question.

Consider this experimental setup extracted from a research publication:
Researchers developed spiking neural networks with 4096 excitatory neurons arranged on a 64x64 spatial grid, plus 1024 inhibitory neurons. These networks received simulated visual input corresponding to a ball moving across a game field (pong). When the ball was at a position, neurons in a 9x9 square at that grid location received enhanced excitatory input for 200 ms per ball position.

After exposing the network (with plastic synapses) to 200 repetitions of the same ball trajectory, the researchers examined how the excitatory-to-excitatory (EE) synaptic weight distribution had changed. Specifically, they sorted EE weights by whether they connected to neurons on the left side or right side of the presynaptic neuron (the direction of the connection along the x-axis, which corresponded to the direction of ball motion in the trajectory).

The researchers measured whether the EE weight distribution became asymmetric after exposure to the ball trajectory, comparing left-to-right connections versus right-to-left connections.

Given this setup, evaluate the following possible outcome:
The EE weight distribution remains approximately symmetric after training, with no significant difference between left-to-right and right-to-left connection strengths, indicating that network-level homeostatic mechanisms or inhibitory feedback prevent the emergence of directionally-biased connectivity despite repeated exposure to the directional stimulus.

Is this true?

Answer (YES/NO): NO